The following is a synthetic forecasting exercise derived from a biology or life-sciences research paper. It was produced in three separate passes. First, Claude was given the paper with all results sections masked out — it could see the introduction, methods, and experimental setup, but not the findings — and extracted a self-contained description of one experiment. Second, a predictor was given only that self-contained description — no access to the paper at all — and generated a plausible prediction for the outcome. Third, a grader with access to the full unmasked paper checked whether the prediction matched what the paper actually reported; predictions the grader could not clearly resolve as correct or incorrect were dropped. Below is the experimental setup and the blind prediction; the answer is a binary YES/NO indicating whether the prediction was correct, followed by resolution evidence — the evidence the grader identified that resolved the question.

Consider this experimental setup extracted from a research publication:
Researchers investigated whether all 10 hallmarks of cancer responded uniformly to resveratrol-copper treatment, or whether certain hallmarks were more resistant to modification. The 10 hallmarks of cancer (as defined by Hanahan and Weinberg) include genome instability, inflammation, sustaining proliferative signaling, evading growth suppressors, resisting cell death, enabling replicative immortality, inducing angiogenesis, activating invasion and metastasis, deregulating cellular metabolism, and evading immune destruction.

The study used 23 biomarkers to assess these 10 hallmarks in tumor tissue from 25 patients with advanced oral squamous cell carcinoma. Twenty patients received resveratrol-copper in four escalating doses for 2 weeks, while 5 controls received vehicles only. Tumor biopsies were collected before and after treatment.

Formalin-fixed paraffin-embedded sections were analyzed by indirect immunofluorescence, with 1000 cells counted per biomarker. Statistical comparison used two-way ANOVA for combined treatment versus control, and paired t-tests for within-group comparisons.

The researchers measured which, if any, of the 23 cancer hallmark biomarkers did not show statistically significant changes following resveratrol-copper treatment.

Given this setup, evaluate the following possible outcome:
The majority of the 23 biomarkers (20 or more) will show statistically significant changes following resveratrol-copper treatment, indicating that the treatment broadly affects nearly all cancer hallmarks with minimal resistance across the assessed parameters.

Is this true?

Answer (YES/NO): YES